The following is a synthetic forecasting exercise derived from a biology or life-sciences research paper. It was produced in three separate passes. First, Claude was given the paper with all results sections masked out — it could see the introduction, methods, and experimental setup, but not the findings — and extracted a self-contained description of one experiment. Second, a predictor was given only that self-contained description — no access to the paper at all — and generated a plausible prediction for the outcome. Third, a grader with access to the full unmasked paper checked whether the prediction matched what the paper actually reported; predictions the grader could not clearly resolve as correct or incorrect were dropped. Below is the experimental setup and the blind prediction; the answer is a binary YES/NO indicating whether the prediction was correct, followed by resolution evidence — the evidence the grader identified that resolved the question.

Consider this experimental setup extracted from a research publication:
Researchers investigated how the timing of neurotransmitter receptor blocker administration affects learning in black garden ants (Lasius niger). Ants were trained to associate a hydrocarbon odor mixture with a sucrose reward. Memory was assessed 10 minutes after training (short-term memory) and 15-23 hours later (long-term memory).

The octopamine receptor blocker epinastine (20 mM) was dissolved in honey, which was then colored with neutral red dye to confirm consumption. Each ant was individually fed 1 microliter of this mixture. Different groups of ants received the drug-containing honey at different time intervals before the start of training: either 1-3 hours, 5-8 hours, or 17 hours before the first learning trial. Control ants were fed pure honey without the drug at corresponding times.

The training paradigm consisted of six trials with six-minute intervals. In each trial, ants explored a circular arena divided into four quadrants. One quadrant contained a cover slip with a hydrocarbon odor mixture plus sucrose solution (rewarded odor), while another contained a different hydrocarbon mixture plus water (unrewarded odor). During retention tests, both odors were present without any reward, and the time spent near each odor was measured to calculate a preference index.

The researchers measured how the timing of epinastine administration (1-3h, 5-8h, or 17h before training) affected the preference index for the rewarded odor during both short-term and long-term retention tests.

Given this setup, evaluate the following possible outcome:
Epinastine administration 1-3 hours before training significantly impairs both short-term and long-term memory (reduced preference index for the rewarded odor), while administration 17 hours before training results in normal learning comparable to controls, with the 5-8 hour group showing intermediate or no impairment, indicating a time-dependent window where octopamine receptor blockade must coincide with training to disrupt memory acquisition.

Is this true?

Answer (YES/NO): NO